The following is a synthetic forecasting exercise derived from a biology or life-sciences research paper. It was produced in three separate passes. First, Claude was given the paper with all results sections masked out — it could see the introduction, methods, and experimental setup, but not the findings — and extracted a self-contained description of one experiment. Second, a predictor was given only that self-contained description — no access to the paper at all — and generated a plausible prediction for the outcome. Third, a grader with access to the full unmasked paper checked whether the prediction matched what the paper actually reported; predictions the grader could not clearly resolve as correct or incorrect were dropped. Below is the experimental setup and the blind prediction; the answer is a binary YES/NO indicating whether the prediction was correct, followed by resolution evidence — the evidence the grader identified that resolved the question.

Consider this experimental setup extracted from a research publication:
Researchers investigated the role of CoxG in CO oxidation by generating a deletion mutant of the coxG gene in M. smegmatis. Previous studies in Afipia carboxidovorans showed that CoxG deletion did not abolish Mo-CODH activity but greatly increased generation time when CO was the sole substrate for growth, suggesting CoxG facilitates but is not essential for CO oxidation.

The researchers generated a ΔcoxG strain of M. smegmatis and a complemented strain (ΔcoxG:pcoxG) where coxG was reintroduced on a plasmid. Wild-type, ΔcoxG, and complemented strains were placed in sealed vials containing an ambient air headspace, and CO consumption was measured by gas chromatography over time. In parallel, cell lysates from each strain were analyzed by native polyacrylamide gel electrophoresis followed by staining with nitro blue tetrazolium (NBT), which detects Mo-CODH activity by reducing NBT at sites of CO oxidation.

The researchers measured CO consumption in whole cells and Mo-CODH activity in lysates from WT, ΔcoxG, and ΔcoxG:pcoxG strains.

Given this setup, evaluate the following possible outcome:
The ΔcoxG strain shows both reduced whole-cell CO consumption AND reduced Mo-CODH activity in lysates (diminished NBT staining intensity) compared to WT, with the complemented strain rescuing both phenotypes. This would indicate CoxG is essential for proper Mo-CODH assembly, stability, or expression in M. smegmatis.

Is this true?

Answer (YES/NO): NO